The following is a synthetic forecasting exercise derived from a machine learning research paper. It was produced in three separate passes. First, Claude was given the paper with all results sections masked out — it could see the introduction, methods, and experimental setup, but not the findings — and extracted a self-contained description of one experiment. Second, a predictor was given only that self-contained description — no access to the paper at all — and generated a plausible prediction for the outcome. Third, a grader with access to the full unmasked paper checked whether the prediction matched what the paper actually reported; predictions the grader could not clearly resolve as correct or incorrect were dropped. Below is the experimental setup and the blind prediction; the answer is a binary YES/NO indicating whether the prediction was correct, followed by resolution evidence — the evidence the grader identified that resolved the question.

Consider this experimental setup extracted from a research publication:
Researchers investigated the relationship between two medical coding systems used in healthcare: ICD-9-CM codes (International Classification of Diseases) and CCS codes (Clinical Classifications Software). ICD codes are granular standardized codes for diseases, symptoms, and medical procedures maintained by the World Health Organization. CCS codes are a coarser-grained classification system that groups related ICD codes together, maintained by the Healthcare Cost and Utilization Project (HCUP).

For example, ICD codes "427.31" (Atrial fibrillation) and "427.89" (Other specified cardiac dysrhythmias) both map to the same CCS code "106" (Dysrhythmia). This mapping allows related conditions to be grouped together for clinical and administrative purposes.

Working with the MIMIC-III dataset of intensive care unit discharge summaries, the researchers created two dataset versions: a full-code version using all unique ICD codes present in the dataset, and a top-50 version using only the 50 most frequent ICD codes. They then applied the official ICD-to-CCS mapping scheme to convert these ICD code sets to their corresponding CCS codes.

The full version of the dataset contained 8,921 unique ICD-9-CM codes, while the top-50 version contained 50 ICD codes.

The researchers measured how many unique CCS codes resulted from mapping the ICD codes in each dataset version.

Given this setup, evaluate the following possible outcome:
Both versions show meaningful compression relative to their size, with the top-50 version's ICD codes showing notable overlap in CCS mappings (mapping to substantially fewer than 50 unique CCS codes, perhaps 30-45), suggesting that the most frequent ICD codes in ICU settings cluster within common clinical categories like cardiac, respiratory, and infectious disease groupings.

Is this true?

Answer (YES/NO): YES